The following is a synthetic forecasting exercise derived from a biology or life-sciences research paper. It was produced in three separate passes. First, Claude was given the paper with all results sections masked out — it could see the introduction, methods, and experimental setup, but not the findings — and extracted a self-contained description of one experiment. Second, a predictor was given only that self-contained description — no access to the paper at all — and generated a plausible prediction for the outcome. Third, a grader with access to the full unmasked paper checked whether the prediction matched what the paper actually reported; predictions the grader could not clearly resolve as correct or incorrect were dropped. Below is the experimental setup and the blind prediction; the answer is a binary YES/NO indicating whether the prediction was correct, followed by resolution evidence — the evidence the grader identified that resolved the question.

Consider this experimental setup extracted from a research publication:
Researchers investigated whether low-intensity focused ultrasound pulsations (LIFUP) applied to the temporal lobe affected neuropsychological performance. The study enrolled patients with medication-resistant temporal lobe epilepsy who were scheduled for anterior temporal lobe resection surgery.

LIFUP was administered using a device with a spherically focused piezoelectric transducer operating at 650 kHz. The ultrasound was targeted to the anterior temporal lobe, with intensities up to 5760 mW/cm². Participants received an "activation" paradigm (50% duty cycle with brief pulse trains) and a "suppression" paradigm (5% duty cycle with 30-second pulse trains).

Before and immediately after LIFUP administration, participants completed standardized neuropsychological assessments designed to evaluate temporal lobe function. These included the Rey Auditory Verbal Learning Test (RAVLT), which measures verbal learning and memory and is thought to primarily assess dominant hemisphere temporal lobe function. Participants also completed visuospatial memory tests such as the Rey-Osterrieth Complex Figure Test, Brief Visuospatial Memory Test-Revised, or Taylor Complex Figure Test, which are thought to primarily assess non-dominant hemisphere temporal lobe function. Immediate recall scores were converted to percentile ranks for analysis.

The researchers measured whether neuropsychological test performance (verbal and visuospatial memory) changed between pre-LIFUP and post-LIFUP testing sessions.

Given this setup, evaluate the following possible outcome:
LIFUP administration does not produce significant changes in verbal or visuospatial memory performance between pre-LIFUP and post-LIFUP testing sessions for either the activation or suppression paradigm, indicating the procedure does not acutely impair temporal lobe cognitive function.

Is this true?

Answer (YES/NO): NO